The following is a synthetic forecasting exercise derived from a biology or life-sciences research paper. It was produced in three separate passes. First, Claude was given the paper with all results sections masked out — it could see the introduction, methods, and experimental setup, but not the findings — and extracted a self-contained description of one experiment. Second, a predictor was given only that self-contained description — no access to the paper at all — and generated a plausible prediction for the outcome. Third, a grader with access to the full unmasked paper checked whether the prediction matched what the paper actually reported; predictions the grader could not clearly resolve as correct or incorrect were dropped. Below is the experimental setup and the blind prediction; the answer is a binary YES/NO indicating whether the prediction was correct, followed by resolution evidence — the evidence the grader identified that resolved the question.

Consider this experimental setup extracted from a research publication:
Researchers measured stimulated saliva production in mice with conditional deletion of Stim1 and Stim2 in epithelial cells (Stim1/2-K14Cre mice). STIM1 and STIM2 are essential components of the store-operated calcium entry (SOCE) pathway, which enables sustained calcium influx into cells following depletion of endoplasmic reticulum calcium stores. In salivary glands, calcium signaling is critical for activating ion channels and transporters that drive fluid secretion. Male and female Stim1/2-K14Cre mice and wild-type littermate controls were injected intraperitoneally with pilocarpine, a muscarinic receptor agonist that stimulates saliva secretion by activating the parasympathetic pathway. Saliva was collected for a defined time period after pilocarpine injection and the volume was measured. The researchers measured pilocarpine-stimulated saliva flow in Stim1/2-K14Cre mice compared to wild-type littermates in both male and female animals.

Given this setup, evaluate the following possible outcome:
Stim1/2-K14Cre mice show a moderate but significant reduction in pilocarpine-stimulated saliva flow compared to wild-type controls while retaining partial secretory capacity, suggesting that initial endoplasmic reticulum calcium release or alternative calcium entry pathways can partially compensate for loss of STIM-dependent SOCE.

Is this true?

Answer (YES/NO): YES